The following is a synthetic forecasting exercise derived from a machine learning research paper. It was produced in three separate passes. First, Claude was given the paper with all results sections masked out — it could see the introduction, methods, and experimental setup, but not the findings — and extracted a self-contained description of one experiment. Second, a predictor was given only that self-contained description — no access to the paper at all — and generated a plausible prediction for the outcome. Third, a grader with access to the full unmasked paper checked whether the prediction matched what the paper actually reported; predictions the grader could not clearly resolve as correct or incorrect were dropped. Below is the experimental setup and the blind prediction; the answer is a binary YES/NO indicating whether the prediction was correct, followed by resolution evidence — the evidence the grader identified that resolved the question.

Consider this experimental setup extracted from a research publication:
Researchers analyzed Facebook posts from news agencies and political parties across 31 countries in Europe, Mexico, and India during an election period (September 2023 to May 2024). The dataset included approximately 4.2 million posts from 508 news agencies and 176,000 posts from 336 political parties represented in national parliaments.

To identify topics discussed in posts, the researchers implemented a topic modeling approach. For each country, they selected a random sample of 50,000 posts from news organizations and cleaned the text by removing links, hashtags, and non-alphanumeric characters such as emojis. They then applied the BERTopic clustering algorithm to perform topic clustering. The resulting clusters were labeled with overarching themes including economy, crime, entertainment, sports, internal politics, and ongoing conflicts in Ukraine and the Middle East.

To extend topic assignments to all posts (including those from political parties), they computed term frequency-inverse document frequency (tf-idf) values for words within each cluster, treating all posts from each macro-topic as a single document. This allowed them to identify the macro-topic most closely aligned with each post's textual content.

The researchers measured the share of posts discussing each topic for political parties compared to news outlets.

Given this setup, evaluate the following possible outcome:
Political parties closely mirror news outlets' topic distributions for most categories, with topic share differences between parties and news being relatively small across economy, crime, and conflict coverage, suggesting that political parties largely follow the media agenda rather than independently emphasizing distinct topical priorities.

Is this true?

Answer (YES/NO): NO